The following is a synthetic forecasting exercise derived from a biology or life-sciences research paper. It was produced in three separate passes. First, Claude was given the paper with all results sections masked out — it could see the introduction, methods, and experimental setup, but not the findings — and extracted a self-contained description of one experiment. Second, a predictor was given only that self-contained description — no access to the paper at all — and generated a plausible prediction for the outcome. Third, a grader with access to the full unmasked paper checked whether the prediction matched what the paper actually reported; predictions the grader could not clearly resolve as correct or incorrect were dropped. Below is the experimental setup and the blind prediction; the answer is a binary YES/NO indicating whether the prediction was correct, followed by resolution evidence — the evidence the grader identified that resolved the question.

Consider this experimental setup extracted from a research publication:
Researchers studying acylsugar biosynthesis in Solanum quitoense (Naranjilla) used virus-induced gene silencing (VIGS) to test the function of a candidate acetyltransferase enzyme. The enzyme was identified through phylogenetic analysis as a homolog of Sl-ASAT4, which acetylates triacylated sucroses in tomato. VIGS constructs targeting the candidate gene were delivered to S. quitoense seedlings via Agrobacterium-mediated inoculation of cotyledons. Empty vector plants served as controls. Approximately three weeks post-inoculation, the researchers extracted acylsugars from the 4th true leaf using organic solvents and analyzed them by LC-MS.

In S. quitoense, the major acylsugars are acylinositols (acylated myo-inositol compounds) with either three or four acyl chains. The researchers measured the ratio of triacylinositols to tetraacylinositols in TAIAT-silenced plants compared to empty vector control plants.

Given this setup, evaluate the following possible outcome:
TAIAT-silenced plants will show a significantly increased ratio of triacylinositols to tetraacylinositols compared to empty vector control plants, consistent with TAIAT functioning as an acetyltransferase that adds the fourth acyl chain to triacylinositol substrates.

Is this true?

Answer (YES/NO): YES